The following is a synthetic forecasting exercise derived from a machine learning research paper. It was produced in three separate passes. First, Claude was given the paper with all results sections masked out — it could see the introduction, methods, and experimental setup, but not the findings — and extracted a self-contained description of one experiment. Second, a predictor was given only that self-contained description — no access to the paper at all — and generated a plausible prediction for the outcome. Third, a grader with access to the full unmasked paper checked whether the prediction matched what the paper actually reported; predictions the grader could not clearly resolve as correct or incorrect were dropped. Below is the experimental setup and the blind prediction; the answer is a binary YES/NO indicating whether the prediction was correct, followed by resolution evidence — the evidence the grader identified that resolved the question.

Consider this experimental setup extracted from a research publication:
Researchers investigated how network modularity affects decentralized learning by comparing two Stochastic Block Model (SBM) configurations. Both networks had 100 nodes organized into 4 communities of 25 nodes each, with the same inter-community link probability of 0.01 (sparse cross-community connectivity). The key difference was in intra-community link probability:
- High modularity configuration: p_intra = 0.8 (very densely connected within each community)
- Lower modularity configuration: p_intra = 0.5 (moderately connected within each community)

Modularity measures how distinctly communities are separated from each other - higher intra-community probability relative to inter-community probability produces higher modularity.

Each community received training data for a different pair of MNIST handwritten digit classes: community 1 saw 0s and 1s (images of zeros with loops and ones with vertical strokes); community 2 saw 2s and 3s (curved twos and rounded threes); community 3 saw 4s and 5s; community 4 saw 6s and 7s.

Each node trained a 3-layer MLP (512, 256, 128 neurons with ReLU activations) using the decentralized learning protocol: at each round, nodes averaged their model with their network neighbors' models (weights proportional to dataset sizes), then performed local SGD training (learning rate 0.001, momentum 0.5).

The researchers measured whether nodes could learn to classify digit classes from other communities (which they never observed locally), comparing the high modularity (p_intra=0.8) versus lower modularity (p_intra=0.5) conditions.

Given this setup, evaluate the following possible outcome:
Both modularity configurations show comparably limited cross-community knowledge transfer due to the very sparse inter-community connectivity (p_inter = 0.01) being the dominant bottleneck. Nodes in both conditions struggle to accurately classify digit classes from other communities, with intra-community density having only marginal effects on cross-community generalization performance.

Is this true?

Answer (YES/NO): NO